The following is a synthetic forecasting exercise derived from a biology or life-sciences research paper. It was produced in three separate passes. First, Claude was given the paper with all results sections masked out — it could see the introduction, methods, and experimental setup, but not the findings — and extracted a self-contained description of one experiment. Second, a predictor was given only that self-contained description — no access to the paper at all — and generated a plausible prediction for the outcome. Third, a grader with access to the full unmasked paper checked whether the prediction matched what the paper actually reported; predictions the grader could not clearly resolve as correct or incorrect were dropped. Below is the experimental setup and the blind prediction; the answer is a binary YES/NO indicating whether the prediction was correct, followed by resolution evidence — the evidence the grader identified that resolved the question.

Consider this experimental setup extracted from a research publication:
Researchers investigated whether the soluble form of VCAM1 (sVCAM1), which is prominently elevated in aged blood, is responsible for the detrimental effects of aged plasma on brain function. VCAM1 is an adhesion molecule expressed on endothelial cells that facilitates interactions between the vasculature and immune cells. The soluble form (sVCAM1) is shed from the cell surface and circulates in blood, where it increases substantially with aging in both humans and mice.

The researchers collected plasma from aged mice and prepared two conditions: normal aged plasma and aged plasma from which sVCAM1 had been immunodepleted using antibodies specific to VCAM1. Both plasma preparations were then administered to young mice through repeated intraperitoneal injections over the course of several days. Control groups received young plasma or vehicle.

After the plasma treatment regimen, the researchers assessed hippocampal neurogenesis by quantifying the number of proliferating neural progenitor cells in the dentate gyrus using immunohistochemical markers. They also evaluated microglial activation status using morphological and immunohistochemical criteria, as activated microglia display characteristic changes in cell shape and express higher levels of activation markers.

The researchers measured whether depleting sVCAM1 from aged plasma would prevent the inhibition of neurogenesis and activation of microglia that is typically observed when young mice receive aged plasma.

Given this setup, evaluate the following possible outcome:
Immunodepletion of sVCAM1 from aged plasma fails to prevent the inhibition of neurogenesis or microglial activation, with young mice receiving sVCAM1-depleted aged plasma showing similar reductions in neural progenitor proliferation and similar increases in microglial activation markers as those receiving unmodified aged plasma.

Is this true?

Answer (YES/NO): YES